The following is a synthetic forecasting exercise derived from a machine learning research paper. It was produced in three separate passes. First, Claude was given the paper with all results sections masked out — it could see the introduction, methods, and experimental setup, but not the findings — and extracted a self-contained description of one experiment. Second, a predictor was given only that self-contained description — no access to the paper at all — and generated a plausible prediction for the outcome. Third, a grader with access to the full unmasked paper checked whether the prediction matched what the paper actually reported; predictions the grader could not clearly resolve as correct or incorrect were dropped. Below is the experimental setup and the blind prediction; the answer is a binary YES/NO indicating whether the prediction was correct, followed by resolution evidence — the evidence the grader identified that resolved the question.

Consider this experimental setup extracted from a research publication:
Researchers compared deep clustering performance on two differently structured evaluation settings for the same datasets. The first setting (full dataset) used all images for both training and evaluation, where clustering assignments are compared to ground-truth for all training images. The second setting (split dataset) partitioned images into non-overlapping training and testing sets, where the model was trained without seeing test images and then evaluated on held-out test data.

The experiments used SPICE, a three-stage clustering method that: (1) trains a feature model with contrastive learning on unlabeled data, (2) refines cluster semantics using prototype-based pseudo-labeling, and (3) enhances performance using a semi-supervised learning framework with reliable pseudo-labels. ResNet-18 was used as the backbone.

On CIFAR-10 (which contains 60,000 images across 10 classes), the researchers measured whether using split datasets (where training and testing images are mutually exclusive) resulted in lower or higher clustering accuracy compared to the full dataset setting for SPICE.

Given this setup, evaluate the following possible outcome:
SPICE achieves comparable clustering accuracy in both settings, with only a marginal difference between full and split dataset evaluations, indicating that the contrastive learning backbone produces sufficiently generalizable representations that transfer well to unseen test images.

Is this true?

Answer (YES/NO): YES